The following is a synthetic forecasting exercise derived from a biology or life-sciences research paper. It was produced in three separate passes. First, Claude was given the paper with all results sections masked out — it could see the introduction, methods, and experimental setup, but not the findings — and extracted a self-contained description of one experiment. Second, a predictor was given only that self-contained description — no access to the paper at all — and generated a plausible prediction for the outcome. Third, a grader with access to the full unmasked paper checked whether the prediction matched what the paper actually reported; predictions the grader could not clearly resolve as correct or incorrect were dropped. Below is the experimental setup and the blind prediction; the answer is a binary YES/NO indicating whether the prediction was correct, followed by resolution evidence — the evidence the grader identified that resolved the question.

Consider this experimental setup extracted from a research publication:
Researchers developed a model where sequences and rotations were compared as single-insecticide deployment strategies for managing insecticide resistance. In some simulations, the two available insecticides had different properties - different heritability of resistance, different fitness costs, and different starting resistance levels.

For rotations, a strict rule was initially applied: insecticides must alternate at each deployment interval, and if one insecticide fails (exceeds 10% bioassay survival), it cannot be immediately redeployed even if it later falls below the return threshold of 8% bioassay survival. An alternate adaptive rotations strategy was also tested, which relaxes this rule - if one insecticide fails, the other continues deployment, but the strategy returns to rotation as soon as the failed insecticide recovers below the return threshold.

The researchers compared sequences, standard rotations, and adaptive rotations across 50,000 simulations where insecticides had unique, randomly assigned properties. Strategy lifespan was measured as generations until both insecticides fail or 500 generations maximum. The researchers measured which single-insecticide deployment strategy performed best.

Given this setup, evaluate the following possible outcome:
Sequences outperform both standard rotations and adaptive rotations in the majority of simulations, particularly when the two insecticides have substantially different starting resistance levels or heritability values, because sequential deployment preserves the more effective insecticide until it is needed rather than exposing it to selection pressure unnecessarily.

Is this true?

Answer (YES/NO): NO